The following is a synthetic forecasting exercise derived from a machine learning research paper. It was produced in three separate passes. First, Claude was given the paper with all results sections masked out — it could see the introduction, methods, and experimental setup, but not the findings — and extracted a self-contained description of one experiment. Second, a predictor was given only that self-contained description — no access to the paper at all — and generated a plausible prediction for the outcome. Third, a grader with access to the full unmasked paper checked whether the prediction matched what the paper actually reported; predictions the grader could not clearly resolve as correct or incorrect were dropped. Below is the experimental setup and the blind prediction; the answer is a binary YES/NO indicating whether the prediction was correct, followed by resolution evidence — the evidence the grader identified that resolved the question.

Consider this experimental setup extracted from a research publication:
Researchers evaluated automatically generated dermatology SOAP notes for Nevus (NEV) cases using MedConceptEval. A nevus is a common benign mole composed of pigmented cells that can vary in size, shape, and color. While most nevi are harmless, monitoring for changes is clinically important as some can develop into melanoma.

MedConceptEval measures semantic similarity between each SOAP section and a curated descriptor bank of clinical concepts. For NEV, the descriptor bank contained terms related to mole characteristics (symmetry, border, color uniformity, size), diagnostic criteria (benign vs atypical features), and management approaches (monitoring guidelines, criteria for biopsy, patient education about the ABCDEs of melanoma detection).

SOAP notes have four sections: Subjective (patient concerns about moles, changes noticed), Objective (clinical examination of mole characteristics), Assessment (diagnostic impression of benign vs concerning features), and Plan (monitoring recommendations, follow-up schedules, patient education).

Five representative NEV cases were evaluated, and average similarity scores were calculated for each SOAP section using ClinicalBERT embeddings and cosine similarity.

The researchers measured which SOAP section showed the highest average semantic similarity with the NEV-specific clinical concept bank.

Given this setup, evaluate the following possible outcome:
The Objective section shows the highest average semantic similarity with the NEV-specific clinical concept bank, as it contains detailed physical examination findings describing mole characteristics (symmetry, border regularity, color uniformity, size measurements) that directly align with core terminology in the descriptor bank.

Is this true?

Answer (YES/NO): NO